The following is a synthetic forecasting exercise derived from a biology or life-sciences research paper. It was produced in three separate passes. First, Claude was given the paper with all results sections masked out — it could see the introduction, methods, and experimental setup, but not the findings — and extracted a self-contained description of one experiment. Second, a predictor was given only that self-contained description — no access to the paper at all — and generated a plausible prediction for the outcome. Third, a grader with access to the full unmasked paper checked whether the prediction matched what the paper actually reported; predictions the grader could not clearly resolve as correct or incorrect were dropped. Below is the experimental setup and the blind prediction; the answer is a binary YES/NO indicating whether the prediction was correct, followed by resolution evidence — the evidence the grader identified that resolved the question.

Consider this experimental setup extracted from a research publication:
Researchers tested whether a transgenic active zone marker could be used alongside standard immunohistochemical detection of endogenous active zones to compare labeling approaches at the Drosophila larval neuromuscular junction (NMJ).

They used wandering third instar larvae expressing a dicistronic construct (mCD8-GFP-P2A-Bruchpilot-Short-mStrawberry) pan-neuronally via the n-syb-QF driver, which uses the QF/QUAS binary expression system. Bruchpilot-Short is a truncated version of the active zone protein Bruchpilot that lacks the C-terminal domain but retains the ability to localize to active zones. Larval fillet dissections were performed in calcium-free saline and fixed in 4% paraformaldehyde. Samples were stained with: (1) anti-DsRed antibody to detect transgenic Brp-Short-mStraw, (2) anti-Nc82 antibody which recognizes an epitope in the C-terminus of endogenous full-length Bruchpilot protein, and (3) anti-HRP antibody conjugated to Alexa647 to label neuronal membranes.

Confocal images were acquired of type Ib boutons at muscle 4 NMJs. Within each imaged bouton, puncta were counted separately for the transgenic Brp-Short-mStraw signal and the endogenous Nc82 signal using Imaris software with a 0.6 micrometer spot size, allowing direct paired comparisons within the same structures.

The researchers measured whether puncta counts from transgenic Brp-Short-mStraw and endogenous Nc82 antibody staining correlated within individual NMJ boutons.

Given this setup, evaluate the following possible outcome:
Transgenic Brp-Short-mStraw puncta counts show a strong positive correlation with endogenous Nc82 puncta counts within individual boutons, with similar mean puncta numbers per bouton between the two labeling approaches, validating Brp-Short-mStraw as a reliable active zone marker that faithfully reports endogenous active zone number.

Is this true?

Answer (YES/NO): YES